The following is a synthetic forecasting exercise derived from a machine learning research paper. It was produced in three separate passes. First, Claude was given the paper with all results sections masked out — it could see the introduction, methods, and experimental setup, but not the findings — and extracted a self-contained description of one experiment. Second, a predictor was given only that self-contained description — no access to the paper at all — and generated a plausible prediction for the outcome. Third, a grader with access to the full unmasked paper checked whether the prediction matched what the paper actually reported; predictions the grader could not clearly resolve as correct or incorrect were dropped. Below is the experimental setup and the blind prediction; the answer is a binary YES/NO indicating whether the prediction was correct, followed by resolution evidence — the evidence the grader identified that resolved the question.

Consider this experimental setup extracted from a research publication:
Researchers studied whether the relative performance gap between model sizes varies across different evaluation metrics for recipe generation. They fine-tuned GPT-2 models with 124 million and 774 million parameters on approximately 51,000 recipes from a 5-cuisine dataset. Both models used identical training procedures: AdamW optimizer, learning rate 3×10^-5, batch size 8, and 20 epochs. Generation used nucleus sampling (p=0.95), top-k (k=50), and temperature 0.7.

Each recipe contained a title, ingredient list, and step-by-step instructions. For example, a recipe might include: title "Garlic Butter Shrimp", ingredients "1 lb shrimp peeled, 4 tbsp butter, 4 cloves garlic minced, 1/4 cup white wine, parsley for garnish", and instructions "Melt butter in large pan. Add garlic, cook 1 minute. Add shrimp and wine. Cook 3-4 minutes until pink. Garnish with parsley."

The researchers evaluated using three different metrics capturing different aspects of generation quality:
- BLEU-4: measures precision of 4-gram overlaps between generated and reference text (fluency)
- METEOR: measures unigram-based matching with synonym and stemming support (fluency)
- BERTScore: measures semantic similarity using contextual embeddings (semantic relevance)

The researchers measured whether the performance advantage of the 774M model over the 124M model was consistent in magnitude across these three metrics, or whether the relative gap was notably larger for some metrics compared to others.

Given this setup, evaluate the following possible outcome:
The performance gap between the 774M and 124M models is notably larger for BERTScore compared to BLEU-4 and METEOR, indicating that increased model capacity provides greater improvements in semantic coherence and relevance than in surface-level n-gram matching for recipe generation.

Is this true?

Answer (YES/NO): NO